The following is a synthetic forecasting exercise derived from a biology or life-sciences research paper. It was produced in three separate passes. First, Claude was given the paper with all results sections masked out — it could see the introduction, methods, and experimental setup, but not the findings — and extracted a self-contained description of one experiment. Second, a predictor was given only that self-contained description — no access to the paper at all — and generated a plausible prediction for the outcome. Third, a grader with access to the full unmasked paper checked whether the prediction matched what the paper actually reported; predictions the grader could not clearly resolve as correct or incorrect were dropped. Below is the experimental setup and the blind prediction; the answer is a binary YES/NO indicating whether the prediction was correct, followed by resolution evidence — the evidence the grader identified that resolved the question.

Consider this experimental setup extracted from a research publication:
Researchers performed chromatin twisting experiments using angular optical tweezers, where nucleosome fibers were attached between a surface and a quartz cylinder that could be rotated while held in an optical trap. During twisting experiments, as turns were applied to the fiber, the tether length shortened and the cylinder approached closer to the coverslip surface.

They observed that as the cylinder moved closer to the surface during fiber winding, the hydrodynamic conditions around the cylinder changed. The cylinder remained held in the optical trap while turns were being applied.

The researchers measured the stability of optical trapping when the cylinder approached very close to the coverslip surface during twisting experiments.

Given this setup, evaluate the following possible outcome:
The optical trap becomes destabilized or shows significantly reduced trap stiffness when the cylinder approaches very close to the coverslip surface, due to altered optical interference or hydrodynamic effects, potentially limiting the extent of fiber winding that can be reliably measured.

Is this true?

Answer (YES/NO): YES